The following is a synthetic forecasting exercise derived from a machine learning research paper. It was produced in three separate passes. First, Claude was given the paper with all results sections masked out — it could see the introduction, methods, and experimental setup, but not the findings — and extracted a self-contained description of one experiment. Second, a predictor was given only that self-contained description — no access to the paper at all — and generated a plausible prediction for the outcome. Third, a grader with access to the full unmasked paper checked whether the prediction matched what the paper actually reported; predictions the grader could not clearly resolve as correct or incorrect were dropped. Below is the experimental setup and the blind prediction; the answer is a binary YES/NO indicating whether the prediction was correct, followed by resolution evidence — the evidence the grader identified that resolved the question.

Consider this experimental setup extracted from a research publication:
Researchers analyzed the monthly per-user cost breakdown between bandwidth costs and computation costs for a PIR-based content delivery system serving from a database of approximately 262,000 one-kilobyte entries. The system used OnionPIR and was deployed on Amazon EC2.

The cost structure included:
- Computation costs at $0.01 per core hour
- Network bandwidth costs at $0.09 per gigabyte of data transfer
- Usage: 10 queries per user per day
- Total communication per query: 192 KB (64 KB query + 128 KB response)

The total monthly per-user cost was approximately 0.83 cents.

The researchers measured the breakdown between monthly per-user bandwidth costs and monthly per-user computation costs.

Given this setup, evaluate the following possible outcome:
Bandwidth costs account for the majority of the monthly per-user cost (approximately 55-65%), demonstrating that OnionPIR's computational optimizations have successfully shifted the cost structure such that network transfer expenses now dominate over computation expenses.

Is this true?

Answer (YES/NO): NO